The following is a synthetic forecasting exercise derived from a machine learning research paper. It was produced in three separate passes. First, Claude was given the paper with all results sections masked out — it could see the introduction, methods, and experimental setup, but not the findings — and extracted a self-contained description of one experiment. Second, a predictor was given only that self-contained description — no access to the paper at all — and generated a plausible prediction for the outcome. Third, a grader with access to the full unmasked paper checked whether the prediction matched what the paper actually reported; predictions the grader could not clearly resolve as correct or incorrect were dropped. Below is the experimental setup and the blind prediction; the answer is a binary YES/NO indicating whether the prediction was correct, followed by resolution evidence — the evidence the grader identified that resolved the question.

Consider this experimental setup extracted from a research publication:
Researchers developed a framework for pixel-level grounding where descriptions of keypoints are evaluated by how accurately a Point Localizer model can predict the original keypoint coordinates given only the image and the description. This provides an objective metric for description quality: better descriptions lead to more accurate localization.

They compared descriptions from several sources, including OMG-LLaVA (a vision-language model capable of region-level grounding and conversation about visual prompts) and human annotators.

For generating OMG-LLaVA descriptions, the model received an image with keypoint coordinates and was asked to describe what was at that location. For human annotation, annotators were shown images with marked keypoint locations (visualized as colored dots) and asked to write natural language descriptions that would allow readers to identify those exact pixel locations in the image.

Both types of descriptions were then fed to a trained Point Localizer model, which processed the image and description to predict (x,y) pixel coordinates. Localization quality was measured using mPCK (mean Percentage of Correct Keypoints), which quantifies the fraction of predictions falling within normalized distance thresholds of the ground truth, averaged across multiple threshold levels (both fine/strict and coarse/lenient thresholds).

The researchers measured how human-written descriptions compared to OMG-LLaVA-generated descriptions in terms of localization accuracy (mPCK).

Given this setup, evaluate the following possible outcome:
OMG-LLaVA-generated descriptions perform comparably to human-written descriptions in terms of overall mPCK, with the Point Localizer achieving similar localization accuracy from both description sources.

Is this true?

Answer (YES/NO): NO